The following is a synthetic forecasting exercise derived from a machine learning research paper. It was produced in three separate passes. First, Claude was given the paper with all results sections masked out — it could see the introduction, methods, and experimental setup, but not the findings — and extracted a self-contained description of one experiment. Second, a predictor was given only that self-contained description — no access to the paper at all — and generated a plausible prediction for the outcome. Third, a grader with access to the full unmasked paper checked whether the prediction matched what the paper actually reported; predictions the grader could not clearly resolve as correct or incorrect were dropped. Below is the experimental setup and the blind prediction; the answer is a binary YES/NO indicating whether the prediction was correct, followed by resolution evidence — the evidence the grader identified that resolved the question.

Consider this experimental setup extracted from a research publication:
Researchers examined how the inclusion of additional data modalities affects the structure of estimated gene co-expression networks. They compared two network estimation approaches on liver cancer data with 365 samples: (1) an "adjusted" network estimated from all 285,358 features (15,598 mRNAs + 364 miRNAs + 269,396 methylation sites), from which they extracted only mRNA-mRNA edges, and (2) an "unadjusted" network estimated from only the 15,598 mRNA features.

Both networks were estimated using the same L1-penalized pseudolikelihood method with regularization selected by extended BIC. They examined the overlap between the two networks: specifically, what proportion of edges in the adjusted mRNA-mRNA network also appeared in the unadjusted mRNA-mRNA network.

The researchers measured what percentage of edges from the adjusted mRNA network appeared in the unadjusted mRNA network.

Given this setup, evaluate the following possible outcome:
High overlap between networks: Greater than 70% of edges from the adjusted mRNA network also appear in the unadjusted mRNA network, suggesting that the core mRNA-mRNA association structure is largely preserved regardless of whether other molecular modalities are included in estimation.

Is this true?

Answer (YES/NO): YES